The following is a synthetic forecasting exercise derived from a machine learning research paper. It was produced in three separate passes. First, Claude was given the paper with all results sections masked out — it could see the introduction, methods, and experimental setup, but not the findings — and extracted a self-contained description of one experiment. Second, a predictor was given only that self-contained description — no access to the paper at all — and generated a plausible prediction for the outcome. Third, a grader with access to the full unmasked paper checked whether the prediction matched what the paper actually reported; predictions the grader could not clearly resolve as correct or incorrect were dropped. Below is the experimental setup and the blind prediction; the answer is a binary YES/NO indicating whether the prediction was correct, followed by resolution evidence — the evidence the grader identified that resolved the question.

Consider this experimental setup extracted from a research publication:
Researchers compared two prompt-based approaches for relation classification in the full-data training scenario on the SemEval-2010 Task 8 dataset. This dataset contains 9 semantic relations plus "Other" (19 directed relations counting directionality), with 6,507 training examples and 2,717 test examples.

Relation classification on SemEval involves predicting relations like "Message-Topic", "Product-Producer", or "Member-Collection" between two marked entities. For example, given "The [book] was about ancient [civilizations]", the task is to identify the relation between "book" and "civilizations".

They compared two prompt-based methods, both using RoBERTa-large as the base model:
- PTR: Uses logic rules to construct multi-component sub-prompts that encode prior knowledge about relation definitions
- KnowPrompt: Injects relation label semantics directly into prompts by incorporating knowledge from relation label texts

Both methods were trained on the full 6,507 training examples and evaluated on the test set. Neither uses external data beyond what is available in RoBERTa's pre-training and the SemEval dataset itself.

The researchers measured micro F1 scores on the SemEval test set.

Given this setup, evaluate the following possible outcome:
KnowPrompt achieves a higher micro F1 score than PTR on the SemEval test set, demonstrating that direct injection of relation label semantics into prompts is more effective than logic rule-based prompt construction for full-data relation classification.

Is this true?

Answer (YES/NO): YES